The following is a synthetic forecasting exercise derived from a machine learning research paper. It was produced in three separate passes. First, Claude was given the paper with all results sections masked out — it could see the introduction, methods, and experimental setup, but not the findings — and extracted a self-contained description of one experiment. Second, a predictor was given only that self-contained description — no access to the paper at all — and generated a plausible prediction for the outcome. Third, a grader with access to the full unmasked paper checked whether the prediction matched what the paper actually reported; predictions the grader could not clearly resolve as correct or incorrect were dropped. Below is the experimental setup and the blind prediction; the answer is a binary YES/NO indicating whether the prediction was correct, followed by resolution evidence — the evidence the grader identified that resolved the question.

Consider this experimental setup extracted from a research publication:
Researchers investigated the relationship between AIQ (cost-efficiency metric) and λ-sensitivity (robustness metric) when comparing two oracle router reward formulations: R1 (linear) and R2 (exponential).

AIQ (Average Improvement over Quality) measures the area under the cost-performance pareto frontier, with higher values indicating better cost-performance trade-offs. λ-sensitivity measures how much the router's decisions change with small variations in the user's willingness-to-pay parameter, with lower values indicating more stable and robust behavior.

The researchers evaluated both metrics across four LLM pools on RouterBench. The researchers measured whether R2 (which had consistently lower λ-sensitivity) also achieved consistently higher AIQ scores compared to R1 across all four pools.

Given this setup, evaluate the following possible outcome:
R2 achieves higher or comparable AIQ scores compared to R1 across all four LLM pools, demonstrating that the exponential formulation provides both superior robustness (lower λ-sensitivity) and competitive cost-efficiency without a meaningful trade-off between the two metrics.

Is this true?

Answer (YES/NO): YES